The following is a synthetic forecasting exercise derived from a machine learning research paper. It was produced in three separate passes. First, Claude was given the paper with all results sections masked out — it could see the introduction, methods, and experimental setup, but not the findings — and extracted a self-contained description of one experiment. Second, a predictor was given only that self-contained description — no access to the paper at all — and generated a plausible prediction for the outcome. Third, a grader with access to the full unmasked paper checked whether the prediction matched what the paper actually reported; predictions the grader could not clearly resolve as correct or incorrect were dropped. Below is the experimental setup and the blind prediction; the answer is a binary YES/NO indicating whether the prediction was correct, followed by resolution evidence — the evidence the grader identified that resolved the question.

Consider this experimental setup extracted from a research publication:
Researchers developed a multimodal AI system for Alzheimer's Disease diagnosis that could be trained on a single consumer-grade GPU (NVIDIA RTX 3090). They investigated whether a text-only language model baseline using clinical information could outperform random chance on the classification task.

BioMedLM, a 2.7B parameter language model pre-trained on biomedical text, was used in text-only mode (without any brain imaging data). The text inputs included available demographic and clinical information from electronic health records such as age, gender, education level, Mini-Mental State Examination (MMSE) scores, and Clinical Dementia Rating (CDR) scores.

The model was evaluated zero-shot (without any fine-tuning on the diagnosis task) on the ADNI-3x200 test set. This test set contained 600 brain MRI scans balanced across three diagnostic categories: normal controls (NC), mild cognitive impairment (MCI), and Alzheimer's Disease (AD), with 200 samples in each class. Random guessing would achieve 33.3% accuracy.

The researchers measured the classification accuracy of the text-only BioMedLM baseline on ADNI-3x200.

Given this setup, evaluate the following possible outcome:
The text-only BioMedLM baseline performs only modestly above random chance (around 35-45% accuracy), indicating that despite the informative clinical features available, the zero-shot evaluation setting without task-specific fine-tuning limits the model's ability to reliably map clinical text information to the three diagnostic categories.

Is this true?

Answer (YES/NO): NO